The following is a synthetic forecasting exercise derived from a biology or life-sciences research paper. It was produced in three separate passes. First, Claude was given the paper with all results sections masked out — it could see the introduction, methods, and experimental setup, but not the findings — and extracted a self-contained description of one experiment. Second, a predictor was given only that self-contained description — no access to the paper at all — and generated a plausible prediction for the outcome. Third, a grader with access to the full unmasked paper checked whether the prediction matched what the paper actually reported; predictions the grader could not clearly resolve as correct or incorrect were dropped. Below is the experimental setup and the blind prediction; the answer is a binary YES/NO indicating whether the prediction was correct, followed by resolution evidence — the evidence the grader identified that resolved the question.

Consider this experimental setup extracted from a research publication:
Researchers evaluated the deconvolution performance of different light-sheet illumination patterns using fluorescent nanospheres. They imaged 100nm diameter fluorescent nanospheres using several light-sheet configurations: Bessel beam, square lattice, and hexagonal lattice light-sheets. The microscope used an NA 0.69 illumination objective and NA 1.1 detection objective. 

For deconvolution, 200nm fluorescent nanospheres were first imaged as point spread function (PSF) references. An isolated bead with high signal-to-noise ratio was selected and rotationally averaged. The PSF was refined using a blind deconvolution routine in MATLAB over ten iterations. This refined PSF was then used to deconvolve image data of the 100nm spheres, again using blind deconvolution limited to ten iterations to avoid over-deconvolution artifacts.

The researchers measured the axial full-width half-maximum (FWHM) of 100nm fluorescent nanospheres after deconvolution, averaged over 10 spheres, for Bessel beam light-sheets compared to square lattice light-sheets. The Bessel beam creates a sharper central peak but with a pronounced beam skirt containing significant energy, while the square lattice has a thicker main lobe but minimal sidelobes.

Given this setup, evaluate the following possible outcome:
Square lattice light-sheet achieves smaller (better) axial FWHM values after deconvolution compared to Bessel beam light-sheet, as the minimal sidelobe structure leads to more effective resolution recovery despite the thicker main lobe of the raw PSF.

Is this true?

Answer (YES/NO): YES